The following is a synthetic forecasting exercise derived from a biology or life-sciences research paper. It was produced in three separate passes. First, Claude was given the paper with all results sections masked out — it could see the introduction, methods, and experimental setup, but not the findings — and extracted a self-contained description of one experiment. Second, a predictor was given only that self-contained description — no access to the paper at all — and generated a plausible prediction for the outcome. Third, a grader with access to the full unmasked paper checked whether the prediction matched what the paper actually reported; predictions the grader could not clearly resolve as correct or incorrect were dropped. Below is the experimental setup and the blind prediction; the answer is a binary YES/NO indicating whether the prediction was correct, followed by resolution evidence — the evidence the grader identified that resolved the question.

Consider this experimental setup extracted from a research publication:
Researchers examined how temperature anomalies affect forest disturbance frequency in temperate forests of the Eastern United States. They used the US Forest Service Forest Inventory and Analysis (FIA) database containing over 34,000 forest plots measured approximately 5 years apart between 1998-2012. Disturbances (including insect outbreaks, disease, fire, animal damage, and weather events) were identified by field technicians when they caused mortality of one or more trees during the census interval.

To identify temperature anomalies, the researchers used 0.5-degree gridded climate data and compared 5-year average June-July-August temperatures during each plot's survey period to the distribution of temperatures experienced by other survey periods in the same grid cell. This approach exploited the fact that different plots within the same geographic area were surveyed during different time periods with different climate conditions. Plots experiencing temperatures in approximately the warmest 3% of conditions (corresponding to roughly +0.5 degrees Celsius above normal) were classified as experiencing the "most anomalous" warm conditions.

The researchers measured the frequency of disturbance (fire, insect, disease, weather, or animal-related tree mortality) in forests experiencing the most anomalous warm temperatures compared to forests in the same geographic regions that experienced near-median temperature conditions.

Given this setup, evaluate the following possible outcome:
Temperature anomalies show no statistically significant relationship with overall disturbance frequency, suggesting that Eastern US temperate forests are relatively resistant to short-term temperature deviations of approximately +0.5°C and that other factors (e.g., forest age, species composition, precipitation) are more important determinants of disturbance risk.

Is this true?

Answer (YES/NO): NO